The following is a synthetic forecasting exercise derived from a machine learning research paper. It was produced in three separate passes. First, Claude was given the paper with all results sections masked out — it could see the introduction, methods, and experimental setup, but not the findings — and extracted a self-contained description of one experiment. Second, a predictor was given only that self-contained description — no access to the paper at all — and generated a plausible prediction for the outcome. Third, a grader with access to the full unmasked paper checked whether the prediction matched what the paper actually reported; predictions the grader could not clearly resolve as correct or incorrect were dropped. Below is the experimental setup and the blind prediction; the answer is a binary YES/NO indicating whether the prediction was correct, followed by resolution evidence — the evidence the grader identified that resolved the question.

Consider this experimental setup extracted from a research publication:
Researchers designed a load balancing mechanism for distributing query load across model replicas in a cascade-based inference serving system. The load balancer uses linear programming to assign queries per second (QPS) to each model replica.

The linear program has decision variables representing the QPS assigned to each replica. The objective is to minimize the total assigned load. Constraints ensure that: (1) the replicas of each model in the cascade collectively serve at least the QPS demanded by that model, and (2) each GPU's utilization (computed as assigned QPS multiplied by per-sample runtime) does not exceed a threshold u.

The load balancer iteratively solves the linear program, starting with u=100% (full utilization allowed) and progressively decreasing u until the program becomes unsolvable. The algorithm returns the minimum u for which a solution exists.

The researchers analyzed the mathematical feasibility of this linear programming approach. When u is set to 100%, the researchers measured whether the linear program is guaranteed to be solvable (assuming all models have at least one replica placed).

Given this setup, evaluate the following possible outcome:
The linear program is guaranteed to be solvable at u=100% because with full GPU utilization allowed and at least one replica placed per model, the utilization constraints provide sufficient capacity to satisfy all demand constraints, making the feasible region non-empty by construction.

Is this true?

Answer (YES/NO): NO